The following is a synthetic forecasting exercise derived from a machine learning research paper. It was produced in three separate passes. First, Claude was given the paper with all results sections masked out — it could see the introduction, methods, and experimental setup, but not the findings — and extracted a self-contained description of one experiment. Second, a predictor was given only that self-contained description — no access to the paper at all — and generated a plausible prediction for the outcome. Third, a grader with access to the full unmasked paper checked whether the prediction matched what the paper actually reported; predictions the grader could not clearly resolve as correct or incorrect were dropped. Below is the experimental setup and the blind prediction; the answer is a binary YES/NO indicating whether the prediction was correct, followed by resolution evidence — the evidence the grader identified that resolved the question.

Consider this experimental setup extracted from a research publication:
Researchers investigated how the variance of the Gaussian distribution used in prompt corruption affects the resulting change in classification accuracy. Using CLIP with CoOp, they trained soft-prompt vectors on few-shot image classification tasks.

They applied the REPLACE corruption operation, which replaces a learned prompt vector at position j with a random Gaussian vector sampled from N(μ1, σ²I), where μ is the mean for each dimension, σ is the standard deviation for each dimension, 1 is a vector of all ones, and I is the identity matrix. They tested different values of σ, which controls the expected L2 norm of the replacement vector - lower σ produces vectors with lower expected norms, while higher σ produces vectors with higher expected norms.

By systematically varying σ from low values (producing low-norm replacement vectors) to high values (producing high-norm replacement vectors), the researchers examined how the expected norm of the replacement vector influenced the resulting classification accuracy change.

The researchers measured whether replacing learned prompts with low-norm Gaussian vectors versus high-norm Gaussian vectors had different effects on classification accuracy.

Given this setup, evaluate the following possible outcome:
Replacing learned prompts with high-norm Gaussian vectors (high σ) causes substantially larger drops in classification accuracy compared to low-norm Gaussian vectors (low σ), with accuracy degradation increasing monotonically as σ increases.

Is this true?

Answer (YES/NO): NO